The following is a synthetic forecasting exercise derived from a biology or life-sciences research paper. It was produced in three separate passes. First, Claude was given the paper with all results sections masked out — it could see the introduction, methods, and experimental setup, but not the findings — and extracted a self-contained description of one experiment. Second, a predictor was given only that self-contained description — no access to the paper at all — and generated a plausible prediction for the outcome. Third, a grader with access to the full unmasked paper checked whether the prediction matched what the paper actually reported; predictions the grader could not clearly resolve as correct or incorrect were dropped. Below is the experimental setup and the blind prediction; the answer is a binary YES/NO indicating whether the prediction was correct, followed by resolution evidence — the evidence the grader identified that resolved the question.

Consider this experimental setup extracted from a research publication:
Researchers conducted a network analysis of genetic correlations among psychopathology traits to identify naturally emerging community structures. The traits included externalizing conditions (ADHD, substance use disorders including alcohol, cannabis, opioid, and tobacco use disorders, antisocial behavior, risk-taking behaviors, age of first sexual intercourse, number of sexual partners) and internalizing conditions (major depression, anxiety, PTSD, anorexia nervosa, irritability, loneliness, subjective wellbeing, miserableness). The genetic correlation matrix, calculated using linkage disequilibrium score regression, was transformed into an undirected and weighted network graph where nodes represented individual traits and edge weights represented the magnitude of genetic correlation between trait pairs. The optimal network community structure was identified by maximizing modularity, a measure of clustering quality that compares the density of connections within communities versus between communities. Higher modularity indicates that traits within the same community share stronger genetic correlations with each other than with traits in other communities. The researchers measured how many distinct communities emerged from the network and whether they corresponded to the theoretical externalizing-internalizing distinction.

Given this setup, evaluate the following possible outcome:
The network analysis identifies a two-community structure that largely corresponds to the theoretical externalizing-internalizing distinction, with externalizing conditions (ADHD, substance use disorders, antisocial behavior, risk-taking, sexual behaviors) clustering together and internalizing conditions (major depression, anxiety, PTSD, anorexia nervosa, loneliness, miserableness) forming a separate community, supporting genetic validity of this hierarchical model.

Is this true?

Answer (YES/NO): NO